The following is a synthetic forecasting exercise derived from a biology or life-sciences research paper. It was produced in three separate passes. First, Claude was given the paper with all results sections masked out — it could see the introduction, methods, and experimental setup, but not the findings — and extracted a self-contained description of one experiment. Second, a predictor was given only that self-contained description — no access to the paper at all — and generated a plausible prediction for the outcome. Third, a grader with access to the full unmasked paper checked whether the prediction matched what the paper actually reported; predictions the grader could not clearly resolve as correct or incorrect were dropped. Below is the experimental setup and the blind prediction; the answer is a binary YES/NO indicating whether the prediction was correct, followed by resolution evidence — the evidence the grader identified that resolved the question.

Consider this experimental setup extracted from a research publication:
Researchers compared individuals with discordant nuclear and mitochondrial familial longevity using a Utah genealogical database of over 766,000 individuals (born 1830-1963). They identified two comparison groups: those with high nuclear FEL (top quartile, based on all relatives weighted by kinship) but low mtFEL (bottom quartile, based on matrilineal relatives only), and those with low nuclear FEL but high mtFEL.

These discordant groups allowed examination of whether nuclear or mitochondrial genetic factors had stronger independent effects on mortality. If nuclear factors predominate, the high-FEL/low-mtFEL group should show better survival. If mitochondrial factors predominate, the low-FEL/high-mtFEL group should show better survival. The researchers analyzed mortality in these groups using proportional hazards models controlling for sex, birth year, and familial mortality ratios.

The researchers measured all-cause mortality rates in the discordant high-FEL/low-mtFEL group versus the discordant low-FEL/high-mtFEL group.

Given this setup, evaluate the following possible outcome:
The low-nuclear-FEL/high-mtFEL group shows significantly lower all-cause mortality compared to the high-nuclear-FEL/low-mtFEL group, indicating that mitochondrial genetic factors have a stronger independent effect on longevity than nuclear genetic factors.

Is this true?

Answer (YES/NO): NO